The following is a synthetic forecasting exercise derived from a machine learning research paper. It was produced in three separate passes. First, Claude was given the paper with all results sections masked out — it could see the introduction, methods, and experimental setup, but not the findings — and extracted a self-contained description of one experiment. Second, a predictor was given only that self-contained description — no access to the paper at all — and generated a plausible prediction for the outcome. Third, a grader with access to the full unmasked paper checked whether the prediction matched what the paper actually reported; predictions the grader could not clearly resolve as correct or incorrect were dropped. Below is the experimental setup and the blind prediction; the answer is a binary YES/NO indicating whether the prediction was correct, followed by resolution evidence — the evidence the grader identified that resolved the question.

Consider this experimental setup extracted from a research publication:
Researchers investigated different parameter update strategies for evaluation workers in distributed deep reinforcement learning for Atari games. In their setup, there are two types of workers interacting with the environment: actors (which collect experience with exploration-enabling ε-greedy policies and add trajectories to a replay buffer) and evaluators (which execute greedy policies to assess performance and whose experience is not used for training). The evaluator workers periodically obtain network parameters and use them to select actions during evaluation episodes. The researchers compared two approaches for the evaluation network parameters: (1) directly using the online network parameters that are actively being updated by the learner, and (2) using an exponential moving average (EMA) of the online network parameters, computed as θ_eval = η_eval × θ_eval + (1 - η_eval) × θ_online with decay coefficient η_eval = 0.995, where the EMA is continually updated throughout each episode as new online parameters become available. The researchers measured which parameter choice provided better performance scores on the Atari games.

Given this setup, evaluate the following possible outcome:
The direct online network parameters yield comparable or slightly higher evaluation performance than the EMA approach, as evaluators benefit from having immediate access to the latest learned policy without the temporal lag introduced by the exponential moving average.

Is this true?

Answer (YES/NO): NO